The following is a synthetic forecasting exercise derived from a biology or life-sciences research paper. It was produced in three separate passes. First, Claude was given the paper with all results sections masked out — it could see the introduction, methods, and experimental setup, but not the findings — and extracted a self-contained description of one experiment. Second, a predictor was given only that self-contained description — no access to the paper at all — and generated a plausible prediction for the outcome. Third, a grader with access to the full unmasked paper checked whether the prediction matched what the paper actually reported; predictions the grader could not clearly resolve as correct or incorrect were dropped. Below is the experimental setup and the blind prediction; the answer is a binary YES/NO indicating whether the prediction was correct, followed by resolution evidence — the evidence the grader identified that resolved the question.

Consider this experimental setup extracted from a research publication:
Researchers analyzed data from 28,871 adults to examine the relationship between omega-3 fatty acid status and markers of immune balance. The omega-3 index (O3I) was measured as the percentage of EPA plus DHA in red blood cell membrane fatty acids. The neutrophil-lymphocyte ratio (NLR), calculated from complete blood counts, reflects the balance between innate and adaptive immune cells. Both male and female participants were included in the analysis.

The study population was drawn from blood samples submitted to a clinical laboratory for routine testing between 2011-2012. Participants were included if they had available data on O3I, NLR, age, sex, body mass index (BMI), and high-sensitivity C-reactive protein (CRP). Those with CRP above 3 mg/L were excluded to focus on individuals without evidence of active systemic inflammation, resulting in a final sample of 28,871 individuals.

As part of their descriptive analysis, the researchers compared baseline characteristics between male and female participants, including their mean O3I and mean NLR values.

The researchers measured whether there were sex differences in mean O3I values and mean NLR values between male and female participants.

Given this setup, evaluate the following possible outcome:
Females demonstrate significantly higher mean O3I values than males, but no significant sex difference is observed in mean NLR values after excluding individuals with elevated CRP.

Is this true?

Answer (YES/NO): NO